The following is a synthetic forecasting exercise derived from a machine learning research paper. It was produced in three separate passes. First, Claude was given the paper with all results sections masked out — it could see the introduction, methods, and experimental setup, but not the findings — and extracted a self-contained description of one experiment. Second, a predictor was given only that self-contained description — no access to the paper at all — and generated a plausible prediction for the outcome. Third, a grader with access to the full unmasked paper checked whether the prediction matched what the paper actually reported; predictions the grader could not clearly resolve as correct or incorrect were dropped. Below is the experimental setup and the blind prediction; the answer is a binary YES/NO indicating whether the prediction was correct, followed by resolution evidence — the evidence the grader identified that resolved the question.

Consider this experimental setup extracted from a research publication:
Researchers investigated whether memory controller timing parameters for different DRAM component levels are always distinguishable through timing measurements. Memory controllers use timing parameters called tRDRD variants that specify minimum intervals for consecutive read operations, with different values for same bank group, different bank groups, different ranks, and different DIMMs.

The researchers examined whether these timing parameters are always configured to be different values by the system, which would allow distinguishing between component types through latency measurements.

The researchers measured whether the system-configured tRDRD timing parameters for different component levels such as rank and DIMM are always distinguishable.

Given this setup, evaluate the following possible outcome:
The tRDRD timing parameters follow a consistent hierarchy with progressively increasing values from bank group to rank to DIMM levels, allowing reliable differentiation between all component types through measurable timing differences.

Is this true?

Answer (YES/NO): NO